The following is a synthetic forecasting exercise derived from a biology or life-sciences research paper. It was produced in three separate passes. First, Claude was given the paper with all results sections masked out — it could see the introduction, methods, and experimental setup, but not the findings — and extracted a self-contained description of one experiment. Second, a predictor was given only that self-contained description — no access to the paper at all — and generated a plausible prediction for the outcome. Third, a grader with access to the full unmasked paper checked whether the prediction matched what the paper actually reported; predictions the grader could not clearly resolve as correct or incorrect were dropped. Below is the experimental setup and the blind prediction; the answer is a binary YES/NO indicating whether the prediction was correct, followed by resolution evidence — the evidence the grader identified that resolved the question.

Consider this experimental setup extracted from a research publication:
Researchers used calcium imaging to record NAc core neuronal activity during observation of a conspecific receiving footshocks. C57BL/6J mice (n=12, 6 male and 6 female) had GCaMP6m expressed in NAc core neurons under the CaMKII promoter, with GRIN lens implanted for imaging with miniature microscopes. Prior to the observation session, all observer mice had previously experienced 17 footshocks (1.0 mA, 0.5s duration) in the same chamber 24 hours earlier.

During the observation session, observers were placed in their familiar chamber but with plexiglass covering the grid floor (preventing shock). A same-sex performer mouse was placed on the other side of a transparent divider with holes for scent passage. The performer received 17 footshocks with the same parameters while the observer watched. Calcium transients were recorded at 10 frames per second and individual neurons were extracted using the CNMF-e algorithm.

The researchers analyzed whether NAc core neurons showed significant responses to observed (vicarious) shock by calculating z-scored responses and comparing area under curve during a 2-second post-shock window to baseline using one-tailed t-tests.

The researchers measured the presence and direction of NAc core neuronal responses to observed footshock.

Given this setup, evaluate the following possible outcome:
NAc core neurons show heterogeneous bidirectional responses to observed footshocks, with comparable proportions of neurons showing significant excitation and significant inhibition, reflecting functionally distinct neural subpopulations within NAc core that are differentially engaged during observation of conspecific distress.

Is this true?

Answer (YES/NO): NO